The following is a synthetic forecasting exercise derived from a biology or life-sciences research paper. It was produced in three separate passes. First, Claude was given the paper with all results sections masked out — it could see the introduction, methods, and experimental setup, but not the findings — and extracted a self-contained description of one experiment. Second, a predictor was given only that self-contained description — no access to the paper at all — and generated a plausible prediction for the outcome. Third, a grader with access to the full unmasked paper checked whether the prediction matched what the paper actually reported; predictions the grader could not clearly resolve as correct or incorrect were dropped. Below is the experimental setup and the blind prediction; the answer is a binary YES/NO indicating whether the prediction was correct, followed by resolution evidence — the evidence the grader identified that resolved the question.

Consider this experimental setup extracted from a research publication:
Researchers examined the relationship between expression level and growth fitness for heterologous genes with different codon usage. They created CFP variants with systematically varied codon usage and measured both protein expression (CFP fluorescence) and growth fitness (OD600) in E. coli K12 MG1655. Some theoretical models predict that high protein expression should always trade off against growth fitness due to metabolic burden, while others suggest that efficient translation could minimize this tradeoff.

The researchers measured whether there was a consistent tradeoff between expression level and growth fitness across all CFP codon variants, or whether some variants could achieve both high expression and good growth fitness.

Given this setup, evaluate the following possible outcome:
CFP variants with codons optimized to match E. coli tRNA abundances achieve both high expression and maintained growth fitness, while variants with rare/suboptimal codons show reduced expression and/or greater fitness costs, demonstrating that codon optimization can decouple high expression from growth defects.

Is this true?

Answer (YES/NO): NO